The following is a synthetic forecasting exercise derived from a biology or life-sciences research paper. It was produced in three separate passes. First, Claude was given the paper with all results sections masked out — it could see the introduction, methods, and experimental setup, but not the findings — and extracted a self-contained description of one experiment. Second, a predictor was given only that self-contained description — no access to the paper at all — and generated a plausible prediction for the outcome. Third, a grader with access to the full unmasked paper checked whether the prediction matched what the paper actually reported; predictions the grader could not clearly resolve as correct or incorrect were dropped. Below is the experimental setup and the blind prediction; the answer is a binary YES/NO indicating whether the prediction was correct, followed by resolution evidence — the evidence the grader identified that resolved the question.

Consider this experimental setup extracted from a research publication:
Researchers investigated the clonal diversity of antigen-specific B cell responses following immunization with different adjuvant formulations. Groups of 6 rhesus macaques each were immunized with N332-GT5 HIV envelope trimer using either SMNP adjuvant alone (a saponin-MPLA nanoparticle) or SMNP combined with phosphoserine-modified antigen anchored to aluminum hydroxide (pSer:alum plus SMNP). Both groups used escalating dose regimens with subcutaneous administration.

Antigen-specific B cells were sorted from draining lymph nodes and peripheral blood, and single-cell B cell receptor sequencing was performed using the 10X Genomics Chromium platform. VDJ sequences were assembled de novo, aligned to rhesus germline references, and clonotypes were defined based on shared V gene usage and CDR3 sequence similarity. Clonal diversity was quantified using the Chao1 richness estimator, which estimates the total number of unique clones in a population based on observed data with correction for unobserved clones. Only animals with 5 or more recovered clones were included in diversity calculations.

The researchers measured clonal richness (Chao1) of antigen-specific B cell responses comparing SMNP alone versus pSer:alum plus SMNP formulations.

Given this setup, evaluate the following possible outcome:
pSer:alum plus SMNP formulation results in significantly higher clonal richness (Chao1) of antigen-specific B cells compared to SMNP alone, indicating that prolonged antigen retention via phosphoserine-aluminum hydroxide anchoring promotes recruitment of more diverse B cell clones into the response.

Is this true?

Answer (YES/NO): NO